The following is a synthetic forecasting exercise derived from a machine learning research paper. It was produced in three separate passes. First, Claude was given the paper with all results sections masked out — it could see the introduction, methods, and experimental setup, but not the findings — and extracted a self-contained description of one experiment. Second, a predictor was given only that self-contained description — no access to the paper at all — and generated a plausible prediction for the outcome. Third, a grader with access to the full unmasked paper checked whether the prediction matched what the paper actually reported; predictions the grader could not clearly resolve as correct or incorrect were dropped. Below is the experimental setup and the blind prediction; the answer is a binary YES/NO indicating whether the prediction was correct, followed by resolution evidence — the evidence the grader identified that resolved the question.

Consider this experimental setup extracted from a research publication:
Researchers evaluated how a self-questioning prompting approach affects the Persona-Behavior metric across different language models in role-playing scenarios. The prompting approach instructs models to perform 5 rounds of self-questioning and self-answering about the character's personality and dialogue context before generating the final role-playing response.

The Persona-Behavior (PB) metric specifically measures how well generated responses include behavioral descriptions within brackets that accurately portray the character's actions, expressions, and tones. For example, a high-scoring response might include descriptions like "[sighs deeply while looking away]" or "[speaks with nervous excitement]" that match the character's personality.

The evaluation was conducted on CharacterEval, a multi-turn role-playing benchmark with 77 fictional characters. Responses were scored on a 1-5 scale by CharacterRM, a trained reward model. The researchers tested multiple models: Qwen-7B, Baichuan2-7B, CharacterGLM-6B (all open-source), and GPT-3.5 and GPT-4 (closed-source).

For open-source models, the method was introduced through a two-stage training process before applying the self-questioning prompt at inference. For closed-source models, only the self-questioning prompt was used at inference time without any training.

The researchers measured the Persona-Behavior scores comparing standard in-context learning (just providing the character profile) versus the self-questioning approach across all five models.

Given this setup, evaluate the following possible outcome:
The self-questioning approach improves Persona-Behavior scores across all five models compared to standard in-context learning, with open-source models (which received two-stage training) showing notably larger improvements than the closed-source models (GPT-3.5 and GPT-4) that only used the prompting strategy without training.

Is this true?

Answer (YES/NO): NO